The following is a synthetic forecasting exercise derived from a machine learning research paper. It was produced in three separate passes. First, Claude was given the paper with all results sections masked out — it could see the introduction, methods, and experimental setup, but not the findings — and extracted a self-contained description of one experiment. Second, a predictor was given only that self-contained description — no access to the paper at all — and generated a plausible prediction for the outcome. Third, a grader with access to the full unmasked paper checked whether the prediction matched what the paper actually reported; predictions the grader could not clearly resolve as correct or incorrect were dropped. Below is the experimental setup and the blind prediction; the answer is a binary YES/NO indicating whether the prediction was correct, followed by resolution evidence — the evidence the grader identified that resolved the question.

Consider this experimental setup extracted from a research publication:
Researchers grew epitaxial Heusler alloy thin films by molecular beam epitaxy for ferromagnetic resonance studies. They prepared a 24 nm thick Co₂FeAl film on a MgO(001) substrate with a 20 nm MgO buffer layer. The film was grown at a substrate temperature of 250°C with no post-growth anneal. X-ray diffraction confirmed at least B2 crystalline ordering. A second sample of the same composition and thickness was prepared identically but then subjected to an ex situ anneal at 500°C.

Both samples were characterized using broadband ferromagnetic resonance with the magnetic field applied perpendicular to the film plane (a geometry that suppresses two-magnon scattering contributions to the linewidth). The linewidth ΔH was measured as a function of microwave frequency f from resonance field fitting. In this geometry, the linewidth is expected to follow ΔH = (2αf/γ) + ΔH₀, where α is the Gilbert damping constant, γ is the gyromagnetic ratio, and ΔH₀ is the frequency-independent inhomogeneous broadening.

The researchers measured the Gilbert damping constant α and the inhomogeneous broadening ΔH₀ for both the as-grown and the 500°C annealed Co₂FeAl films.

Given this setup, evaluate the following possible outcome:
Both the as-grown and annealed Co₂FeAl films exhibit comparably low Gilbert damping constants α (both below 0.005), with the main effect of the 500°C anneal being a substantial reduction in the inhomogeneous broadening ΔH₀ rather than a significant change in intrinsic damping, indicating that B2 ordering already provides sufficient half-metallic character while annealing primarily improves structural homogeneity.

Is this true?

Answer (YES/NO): NO